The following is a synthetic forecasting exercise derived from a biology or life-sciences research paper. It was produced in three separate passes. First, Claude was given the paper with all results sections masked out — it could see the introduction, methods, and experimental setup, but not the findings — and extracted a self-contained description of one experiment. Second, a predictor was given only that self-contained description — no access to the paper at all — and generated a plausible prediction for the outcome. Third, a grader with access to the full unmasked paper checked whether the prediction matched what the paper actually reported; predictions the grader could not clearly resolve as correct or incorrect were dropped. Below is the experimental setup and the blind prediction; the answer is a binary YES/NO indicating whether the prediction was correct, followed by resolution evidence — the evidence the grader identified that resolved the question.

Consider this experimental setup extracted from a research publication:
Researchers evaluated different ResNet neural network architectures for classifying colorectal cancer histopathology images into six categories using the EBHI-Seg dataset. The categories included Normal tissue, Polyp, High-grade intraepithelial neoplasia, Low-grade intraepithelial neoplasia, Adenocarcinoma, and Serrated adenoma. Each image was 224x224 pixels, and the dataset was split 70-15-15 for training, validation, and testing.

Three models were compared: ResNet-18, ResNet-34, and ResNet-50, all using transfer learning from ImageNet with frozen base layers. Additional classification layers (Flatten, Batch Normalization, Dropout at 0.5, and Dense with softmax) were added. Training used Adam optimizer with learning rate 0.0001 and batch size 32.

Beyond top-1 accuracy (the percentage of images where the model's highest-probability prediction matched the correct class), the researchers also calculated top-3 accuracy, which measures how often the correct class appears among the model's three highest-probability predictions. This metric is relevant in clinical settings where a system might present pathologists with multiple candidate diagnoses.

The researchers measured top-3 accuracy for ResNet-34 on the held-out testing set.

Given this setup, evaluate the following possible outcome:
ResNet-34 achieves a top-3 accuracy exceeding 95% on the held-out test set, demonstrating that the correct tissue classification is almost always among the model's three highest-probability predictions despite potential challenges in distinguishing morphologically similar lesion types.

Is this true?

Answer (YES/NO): YES